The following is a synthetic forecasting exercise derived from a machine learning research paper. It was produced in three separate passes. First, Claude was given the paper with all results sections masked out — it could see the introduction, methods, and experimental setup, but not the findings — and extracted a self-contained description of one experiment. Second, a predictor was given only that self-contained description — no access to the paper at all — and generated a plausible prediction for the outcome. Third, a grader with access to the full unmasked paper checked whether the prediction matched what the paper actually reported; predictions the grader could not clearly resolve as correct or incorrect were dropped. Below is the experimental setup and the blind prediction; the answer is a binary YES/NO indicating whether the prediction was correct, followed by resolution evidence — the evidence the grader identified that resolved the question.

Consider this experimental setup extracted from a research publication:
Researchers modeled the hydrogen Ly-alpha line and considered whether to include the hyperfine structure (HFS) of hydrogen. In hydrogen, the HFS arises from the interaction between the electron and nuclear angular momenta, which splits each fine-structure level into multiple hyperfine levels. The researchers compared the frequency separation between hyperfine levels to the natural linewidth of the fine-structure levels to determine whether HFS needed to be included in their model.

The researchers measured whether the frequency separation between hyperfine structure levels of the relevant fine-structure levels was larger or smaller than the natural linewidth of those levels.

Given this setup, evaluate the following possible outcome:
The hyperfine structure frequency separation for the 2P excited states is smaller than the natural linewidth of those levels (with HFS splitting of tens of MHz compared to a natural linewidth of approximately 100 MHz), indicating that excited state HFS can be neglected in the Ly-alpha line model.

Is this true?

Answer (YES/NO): YES